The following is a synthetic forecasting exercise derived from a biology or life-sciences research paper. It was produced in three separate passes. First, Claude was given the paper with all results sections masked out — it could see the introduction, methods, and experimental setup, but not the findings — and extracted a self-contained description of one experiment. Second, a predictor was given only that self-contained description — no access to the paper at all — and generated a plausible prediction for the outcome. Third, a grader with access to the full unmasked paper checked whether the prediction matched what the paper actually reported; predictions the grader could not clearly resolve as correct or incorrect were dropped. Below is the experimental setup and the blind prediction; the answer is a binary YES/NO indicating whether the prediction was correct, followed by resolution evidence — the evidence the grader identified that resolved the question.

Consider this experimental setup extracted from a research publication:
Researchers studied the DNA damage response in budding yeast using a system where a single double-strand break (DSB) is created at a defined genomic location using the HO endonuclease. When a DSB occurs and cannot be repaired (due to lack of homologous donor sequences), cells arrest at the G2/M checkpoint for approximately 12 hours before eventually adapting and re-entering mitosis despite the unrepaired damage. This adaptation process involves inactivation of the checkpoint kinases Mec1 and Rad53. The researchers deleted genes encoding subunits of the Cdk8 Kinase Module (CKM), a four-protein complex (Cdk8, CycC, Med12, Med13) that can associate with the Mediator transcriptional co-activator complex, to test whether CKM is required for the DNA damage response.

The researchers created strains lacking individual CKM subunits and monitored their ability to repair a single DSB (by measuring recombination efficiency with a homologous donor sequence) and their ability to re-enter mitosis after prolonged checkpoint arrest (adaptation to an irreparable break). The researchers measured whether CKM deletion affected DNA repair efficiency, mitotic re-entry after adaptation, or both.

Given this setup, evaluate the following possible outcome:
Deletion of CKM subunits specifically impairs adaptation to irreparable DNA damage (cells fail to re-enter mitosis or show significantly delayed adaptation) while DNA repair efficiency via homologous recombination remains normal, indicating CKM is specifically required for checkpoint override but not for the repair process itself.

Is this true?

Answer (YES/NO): YES